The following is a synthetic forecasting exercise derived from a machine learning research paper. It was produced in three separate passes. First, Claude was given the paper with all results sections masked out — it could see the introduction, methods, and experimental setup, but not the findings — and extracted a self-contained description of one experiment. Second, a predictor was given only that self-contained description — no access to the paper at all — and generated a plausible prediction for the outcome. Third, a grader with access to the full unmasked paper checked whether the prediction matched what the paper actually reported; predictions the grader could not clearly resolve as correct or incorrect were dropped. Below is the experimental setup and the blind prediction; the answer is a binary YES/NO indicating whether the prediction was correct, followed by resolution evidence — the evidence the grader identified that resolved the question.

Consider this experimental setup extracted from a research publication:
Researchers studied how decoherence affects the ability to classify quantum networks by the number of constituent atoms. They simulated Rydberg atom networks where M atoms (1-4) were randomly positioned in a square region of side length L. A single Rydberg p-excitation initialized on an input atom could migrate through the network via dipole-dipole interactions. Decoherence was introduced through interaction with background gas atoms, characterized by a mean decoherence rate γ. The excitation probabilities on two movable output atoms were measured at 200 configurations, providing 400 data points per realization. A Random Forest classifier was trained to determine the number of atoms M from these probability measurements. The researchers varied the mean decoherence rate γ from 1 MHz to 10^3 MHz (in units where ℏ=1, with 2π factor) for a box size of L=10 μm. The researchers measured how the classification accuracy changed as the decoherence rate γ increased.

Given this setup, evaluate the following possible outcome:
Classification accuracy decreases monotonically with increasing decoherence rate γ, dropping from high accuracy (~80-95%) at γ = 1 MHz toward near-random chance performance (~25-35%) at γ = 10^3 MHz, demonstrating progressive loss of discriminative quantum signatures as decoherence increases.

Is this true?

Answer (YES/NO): NO